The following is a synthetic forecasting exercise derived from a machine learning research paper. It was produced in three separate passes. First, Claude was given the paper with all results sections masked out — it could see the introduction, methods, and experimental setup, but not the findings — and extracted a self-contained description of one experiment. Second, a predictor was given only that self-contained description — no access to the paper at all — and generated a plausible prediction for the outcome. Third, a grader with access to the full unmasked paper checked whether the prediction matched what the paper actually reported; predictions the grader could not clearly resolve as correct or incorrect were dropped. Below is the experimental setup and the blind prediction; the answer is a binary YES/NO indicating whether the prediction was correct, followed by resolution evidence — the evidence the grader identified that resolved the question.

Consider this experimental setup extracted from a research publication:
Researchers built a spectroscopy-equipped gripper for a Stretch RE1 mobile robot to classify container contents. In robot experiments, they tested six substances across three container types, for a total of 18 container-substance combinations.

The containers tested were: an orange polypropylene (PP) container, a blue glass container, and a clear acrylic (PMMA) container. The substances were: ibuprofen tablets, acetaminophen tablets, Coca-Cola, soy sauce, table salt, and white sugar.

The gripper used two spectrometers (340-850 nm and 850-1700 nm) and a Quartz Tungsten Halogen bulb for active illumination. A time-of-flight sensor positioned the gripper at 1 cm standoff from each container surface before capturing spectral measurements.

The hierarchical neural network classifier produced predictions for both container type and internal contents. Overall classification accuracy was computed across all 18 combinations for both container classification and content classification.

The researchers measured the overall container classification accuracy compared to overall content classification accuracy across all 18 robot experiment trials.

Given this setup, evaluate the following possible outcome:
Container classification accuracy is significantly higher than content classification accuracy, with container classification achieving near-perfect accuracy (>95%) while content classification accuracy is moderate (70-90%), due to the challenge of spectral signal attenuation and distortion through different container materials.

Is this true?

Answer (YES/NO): NO